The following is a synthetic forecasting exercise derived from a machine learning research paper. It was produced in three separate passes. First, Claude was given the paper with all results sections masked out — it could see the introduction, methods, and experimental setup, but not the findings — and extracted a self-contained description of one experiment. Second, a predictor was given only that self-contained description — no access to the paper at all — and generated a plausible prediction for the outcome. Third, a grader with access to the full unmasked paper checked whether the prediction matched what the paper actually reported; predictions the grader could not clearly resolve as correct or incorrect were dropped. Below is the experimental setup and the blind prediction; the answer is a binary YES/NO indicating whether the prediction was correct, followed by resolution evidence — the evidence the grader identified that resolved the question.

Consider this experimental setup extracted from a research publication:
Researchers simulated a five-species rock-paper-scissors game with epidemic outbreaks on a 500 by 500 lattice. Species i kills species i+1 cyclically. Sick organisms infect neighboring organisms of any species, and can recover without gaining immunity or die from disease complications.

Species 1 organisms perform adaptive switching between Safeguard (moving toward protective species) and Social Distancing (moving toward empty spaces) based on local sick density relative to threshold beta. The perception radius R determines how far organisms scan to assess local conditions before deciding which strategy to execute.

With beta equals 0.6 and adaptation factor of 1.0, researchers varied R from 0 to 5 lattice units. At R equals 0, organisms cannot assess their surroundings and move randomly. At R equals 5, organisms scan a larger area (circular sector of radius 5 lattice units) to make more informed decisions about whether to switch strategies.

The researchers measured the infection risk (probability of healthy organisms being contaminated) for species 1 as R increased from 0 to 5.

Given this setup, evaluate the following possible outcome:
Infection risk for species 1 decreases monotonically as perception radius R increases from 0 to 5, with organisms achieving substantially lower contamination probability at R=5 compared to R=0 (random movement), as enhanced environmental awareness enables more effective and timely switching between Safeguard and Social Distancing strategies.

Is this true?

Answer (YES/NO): YES